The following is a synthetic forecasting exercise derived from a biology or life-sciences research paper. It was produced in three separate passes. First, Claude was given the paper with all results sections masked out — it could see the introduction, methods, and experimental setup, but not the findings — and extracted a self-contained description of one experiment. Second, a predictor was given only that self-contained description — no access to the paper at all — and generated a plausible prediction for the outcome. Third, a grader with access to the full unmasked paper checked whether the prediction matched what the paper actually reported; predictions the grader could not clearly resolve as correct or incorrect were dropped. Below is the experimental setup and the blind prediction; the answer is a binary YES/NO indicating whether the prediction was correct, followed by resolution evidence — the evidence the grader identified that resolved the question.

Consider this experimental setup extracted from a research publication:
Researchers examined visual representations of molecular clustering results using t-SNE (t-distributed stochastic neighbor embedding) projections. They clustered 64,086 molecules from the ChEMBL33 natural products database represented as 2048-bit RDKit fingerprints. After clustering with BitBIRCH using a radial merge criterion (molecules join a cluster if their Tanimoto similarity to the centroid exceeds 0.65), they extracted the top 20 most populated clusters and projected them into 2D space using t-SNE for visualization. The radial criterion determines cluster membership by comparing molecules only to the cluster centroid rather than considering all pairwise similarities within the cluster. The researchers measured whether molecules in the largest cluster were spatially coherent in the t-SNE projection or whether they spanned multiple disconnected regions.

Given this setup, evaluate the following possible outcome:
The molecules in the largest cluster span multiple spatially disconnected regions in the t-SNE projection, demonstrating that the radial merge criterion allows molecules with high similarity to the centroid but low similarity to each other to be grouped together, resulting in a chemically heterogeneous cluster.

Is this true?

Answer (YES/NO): YES